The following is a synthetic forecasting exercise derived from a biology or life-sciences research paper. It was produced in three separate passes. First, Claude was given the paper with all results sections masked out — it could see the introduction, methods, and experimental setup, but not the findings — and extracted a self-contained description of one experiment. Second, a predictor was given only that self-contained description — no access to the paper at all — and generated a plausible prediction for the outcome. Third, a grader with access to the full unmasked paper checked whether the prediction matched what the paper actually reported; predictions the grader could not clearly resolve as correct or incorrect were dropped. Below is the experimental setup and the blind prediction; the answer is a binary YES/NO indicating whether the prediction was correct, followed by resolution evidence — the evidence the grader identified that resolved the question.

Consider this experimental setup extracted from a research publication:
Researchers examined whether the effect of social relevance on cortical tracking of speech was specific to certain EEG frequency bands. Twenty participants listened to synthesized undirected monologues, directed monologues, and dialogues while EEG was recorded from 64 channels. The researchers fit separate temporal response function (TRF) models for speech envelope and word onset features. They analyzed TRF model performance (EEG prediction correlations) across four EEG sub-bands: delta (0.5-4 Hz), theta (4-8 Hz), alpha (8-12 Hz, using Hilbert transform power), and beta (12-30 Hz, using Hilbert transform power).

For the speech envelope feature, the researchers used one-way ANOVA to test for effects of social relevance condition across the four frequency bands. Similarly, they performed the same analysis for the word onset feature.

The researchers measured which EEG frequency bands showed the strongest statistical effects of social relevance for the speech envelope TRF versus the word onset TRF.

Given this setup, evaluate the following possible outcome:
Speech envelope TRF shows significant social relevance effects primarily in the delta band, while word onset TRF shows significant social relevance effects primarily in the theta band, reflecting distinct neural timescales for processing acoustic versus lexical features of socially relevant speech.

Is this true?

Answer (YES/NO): NO